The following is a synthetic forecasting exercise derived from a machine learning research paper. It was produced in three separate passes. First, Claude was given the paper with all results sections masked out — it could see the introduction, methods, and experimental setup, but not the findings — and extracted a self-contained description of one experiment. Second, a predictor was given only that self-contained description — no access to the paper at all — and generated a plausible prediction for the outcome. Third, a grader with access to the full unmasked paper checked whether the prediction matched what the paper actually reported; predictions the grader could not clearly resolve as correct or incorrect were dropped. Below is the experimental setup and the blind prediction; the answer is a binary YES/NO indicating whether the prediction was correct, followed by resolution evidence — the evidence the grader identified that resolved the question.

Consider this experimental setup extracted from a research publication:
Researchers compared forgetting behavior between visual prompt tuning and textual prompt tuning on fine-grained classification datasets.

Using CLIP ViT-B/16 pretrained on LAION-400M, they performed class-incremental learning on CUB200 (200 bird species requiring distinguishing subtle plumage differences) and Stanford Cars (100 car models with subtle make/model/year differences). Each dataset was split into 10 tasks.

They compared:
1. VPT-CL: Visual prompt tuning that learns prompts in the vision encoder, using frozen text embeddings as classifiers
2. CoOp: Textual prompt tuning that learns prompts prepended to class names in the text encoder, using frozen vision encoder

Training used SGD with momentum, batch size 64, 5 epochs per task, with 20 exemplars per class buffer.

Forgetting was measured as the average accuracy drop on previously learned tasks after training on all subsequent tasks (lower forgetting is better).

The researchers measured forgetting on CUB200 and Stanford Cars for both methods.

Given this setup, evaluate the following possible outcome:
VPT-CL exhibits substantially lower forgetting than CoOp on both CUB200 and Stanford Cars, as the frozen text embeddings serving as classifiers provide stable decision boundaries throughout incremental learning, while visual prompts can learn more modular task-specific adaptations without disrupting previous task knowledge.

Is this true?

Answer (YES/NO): NO